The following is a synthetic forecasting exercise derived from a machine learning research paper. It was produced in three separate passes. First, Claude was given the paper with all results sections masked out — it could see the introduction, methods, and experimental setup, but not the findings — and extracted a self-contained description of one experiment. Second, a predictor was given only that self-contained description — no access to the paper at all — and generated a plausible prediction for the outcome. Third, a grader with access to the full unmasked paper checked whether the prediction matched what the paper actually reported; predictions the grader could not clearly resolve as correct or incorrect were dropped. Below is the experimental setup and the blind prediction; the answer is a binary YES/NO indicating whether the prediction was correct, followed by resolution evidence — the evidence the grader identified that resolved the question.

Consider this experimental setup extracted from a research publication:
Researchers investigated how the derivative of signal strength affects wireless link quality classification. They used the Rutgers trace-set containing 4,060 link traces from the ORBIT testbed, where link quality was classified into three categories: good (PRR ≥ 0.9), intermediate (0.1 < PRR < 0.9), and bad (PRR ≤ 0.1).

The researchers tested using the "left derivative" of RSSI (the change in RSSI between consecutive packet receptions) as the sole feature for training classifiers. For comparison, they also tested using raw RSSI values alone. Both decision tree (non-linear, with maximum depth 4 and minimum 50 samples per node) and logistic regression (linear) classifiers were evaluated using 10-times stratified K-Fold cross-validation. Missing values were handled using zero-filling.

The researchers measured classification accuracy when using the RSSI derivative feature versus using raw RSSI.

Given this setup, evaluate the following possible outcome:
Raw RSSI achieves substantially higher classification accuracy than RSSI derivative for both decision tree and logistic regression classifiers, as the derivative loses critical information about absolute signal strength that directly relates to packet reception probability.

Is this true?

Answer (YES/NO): YES